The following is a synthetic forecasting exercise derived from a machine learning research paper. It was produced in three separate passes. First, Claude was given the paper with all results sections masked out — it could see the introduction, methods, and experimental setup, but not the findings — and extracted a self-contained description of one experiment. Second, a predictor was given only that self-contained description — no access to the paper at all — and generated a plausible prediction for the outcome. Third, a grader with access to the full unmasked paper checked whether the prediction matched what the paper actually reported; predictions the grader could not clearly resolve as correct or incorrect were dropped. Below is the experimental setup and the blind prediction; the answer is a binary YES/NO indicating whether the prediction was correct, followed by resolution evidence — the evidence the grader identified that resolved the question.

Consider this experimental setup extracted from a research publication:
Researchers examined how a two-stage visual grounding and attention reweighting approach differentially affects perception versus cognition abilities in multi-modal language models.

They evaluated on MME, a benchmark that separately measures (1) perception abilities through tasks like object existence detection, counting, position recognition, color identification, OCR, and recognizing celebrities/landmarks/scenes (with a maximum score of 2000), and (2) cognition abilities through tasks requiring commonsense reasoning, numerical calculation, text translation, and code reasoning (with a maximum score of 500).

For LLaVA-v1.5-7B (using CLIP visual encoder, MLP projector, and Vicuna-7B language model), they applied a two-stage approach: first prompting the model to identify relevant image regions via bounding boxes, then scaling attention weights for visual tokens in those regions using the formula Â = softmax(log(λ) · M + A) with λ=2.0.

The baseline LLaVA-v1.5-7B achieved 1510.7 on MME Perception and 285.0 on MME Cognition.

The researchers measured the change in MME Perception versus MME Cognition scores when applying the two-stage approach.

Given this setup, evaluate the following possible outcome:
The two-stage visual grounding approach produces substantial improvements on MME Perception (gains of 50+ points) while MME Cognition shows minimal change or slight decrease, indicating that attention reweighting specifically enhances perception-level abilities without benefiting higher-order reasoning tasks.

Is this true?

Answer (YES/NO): NO